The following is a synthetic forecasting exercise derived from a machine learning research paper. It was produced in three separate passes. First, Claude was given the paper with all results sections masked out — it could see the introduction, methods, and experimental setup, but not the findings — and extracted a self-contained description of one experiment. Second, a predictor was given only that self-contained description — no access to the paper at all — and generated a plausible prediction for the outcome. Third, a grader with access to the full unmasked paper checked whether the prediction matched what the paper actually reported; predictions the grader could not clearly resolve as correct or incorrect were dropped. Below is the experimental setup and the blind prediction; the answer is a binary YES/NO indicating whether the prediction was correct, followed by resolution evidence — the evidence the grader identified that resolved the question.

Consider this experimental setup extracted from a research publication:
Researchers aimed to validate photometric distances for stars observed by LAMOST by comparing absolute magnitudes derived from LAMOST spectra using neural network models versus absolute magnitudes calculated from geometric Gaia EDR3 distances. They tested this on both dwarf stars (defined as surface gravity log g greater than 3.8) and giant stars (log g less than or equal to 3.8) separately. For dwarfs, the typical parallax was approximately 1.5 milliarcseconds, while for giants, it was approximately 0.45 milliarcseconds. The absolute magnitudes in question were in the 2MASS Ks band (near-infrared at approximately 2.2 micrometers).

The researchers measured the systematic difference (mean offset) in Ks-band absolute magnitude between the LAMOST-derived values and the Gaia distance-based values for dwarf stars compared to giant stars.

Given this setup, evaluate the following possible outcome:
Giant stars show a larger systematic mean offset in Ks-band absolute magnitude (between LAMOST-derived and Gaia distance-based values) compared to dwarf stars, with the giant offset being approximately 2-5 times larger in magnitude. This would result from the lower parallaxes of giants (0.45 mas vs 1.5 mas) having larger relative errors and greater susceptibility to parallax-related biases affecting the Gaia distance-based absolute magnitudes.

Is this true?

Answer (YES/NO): NO